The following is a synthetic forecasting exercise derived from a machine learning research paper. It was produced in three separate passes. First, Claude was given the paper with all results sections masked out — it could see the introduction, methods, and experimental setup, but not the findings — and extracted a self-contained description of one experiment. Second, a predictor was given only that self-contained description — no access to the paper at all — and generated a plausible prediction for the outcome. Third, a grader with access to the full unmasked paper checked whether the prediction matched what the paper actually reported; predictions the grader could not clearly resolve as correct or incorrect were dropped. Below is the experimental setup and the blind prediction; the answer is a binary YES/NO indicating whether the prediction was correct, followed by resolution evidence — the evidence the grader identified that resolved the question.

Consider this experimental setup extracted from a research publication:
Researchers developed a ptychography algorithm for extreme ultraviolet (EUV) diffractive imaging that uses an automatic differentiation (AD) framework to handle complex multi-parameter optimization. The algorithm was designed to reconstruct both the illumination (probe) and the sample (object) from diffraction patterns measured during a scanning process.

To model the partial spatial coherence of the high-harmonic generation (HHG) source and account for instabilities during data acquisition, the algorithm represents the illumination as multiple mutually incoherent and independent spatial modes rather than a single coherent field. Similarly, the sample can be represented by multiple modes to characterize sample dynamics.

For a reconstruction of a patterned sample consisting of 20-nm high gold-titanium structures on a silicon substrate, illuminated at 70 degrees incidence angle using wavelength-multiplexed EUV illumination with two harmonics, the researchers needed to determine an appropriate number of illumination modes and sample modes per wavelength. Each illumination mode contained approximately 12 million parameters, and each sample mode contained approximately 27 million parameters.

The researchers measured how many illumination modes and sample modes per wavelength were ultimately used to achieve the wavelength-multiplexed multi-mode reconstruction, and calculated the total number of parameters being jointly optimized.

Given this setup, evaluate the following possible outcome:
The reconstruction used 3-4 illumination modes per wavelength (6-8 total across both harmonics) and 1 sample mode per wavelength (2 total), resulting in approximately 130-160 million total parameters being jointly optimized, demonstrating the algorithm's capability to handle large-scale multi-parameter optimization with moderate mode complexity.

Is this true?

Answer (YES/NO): NO